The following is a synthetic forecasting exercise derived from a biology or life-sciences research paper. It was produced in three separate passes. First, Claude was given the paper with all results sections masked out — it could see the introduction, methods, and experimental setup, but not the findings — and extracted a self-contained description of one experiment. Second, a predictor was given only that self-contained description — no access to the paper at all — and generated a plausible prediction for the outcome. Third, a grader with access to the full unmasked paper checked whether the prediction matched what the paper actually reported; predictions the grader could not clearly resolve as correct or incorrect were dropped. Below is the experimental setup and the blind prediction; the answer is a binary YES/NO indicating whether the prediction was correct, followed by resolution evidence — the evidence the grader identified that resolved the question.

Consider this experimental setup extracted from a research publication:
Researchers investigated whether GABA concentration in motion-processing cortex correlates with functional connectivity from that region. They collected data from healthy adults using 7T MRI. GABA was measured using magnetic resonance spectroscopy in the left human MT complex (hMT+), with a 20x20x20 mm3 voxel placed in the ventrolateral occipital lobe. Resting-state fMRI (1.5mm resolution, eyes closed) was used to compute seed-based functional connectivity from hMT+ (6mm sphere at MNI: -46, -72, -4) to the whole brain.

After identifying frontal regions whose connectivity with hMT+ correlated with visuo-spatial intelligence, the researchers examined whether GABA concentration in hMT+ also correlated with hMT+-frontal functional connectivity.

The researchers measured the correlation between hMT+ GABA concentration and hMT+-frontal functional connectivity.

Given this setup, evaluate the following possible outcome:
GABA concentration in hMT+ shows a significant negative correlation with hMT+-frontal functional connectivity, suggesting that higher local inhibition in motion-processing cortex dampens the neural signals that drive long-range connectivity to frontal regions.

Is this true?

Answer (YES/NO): NO